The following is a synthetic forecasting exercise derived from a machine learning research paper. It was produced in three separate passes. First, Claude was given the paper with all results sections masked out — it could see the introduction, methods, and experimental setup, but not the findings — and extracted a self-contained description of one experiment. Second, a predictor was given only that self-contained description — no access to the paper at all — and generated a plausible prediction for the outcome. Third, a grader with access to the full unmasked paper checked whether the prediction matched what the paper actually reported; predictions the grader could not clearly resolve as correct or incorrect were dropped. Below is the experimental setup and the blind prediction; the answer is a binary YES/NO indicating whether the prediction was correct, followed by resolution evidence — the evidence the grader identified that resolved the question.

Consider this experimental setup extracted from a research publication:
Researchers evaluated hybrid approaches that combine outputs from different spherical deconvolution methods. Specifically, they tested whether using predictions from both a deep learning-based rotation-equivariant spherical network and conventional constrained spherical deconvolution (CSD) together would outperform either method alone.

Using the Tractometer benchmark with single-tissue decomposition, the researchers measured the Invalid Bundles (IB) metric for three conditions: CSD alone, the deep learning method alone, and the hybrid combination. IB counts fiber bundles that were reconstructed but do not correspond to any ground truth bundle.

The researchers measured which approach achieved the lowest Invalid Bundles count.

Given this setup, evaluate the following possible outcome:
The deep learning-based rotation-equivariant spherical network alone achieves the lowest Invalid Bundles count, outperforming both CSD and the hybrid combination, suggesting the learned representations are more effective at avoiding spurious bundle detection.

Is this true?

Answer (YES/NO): NO